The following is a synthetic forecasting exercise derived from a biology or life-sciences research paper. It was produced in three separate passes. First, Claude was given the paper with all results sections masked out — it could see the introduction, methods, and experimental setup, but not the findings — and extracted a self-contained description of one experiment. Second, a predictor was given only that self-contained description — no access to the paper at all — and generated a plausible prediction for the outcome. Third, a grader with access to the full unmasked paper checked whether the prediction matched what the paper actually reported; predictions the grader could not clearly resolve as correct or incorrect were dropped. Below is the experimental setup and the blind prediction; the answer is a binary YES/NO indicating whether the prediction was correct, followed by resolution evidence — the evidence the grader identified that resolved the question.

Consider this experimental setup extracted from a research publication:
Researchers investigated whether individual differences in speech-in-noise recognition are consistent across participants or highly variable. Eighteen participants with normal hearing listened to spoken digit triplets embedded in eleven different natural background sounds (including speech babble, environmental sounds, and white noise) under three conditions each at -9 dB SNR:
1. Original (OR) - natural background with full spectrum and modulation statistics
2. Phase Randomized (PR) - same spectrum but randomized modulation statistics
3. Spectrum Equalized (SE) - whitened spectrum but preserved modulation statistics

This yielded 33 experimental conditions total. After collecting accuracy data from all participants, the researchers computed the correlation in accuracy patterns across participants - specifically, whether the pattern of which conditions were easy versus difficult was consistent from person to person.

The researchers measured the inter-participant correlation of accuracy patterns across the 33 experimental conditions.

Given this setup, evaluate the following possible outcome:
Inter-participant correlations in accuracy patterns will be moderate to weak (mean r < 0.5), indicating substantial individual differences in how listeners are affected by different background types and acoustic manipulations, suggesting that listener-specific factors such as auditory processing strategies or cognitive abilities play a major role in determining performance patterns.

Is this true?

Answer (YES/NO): NO